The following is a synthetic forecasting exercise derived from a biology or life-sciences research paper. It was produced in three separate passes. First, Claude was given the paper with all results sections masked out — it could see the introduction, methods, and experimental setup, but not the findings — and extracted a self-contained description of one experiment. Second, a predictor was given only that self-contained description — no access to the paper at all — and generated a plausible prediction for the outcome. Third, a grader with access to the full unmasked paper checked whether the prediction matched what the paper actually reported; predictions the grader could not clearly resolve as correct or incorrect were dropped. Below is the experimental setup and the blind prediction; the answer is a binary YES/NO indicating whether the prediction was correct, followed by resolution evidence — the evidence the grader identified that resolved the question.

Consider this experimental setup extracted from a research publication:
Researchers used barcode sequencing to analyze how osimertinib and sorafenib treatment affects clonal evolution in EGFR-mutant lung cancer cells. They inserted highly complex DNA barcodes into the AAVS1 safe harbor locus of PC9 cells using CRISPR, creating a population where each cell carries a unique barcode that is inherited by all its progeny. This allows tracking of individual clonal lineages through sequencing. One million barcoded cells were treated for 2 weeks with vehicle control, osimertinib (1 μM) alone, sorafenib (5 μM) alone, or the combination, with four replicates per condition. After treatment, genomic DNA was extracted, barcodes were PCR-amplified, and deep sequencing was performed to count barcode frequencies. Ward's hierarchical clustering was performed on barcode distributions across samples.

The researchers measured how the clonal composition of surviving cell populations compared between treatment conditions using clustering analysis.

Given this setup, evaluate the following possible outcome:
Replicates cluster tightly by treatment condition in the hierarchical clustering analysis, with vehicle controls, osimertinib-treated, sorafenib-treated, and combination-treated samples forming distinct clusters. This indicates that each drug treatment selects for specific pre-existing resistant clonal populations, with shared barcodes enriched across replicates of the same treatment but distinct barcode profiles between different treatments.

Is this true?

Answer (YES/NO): NO